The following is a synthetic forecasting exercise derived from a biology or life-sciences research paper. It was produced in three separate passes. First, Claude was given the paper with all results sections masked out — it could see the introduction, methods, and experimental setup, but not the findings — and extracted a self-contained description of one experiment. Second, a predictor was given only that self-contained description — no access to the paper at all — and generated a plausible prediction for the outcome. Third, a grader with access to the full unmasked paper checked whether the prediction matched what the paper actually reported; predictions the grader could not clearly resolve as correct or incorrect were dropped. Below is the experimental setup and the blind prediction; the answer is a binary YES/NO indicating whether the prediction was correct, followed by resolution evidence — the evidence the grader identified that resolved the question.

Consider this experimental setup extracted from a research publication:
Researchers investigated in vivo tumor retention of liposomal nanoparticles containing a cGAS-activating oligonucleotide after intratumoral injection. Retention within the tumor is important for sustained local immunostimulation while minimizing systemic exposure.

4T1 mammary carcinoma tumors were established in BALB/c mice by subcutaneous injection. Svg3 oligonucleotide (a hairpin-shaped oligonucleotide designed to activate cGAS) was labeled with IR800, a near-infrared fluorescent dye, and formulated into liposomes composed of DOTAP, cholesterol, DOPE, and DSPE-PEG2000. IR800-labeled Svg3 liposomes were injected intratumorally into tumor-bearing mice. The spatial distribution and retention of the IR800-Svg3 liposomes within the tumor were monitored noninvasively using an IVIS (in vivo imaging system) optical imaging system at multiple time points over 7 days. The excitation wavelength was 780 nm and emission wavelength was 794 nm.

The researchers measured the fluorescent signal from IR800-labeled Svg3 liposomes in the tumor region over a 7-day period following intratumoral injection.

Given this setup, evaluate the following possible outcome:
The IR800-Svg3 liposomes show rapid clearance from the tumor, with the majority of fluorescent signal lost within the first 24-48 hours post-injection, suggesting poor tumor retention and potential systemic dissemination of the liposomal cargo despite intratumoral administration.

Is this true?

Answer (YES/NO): NO